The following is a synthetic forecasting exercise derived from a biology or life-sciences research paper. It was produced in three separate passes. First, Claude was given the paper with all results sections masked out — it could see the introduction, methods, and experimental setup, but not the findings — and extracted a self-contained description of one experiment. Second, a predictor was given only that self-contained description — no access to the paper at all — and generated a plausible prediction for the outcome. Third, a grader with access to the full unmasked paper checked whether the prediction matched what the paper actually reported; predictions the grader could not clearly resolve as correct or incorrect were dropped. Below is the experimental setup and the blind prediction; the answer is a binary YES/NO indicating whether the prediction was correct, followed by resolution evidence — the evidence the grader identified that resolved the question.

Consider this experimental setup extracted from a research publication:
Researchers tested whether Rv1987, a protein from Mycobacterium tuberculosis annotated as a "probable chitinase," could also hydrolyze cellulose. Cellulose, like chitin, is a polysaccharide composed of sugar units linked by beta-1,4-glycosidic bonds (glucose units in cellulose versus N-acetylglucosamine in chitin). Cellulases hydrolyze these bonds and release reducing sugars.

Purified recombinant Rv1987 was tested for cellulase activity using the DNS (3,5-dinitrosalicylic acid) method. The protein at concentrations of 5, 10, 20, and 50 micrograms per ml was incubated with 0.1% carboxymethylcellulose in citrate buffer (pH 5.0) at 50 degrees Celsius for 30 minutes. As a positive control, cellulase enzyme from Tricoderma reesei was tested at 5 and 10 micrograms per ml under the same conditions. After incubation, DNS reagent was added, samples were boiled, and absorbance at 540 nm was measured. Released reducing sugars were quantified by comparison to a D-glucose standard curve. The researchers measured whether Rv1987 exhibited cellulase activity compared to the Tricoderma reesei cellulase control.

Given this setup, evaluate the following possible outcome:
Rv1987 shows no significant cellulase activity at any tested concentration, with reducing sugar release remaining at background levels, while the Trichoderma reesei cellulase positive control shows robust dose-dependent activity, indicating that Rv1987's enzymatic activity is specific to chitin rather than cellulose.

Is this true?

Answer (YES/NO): NO